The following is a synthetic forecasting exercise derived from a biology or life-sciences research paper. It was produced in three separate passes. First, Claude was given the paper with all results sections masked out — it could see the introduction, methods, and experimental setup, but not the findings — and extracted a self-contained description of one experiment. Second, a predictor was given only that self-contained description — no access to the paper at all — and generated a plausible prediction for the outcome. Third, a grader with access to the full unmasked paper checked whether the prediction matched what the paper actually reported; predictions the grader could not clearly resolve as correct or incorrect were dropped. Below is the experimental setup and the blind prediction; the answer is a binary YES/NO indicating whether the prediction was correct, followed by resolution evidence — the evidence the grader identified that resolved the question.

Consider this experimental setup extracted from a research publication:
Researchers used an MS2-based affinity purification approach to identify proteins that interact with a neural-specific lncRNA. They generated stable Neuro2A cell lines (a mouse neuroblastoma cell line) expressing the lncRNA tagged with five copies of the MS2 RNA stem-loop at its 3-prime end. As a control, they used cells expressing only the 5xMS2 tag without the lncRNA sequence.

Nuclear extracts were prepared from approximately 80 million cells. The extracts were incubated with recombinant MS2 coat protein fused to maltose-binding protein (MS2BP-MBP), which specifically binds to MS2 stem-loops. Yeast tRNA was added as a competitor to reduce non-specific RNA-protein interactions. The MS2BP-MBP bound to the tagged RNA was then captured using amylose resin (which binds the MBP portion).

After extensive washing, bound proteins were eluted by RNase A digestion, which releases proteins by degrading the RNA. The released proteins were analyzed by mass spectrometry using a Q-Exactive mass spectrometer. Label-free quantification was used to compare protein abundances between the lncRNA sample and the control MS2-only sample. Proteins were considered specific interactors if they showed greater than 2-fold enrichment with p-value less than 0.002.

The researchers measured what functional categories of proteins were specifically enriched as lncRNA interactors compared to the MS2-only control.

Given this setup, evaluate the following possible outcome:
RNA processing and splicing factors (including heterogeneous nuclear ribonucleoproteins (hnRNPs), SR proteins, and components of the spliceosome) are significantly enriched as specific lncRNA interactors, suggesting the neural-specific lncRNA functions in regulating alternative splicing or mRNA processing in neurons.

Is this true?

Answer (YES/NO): NO